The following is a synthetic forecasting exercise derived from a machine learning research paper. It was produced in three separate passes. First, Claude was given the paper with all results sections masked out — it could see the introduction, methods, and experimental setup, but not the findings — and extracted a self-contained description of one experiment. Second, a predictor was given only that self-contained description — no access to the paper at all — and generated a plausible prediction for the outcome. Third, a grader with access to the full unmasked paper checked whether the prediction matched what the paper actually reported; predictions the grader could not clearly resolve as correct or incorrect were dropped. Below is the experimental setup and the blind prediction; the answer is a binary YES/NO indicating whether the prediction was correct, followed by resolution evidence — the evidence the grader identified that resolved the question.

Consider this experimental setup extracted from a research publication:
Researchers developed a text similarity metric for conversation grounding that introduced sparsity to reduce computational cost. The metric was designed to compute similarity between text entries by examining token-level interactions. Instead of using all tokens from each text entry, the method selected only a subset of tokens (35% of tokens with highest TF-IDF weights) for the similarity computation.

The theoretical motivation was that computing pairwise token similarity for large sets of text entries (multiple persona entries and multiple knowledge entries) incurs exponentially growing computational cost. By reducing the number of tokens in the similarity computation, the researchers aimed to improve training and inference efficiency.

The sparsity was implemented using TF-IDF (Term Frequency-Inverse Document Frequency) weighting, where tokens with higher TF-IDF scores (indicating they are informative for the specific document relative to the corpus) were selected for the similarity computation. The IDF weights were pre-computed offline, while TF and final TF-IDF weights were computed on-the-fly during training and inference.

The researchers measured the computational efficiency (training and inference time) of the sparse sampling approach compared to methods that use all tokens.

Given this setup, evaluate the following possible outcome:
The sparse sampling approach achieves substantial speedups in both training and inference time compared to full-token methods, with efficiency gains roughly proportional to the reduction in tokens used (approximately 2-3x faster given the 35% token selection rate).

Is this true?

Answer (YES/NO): NO